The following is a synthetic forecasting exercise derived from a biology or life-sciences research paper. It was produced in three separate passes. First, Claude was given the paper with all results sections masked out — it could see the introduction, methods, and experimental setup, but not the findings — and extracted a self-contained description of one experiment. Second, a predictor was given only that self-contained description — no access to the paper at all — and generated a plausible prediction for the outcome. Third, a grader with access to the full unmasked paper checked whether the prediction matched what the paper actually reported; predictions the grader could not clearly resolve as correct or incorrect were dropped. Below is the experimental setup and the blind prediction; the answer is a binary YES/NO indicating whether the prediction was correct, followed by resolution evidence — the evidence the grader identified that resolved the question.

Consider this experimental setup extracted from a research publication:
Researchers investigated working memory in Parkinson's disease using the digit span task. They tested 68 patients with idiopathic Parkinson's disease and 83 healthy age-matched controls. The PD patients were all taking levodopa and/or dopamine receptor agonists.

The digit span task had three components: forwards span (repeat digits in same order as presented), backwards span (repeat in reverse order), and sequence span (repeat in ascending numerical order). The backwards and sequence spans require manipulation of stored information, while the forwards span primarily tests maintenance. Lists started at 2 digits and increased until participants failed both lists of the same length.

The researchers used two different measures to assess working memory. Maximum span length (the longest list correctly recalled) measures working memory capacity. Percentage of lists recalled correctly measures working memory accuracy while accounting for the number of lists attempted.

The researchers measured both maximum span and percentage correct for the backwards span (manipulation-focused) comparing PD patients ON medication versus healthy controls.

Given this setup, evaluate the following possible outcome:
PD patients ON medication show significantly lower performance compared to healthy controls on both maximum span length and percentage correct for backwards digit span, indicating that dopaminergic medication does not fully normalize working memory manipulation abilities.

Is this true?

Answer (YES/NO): YES